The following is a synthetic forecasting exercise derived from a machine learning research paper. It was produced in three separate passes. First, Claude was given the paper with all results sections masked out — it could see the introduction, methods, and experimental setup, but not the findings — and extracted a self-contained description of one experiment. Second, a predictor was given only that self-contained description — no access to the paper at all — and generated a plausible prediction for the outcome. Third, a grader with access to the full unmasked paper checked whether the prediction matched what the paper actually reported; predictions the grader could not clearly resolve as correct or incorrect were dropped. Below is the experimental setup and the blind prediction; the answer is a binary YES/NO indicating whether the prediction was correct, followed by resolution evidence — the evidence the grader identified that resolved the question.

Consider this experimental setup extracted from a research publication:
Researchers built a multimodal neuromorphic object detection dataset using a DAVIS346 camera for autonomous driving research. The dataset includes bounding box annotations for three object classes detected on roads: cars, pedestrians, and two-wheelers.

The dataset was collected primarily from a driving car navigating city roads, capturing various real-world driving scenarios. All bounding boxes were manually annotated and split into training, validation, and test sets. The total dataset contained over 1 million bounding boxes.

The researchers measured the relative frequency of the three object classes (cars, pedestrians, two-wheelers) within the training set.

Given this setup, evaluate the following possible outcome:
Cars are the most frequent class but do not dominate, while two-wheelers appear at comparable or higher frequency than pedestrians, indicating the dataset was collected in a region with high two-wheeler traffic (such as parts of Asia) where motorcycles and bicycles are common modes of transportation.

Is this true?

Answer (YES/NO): YES